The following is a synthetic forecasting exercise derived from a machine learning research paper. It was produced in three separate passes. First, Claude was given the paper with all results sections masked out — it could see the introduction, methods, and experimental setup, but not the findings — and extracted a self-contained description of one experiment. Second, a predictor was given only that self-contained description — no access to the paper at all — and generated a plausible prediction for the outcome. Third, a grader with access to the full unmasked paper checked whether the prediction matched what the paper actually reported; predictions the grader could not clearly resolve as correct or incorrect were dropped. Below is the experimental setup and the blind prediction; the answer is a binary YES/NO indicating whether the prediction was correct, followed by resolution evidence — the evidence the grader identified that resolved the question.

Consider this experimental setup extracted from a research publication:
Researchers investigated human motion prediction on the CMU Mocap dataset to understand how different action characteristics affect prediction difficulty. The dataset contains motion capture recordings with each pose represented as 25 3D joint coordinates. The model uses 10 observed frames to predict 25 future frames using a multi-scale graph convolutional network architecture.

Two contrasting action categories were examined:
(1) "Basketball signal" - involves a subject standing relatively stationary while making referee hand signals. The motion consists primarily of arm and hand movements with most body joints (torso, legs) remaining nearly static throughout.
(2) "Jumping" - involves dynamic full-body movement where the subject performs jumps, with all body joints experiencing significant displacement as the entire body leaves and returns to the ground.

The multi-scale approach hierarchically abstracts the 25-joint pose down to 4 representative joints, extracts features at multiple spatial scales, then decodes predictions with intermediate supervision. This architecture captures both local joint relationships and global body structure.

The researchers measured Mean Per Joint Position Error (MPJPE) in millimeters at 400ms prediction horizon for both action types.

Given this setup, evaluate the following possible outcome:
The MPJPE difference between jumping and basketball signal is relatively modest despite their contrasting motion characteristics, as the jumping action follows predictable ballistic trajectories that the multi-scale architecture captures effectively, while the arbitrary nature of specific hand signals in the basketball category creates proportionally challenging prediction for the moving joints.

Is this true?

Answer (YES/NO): NO